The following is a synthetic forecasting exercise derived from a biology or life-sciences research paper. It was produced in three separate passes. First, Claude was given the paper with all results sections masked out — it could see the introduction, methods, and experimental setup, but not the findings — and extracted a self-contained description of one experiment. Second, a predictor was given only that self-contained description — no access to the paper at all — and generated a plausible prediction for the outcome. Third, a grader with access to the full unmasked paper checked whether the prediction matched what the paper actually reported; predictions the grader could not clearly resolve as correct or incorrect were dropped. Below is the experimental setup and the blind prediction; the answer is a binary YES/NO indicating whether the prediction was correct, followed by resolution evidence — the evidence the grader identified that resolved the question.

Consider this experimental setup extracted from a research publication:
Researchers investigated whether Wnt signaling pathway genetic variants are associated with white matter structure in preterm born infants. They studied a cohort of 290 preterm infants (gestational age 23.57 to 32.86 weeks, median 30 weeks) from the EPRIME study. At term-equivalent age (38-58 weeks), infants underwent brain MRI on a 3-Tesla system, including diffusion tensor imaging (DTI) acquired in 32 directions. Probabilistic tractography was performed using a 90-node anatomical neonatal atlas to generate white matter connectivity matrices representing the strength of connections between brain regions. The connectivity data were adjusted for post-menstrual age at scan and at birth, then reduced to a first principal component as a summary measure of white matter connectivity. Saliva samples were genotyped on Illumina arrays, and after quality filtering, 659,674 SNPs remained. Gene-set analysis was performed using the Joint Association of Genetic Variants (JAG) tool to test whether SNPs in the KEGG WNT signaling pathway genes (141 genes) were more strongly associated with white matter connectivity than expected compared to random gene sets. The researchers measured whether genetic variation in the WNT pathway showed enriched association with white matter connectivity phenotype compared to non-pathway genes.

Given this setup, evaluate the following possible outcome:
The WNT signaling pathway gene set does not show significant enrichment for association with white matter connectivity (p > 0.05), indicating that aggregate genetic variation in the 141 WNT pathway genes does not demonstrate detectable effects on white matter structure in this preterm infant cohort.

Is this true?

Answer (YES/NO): NO